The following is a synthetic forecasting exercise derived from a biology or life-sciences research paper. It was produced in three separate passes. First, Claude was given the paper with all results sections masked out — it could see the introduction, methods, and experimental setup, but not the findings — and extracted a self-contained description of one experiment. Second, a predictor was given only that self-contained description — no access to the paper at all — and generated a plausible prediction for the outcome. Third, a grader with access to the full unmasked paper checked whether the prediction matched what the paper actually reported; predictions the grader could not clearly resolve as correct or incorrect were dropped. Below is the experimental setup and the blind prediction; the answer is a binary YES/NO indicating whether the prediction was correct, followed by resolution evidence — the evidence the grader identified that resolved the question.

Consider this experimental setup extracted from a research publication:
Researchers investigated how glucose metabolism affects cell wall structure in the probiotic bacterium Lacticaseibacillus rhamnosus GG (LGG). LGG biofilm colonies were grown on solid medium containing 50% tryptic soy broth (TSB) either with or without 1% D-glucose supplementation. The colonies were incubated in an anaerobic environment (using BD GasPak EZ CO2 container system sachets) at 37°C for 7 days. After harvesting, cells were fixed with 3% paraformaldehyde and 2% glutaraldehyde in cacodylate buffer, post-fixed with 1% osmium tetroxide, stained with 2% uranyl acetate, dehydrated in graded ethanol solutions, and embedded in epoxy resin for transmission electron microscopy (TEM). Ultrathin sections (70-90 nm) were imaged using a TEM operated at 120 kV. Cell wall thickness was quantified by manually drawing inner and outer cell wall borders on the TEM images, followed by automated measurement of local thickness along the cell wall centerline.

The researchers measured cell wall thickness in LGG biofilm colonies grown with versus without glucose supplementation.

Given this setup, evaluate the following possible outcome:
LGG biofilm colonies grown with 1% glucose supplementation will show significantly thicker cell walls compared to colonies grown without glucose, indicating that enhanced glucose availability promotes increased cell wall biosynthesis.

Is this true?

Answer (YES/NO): YES